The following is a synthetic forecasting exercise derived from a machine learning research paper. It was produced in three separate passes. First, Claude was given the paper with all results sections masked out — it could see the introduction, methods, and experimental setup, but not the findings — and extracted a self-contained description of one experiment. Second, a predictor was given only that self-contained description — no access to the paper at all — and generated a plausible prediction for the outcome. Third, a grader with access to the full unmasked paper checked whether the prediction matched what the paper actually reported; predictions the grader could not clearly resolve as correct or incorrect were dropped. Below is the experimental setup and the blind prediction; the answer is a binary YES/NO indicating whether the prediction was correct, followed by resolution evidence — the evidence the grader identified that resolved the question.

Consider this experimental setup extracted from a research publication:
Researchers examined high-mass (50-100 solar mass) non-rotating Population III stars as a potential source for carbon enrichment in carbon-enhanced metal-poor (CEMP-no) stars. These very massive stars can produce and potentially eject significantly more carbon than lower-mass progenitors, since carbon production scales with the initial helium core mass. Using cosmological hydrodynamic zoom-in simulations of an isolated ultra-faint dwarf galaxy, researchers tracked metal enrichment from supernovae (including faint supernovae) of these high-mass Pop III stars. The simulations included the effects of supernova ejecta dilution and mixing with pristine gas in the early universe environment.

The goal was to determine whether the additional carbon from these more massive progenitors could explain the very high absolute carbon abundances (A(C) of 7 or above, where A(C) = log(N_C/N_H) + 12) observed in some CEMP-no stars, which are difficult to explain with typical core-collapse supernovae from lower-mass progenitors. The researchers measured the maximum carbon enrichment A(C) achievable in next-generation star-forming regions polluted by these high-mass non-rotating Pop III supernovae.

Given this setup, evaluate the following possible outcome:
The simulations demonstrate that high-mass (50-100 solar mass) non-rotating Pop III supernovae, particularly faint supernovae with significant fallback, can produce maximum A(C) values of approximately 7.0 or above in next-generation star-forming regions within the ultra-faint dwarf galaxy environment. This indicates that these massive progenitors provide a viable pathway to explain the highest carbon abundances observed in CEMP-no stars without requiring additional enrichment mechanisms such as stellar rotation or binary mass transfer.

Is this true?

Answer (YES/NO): NO